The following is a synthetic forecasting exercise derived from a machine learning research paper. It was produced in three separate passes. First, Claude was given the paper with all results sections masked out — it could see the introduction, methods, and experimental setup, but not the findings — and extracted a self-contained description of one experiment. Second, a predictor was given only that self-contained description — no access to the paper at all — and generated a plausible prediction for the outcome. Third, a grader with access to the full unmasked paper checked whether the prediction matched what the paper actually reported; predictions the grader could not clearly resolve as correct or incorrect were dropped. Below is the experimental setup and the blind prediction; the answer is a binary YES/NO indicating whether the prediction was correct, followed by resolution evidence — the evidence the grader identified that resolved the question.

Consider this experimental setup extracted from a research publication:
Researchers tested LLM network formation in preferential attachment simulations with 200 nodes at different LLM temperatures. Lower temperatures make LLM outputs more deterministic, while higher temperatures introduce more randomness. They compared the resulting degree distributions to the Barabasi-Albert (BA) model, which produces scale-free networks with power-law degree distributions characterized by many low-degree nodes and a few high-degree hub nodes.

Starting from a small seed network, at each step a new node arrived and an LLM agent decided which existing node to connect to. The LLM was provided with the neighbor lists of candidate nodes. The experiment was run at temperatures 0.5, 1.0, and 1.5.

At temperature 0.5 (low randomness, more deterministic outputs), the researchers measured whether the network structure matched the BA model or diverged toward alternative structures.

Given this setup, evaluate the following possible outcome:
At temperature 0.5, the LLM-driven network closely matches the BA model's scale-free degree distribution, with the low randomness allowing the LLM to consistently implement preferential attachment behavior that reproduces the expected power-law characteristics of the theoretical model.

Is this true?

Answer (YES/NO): NO